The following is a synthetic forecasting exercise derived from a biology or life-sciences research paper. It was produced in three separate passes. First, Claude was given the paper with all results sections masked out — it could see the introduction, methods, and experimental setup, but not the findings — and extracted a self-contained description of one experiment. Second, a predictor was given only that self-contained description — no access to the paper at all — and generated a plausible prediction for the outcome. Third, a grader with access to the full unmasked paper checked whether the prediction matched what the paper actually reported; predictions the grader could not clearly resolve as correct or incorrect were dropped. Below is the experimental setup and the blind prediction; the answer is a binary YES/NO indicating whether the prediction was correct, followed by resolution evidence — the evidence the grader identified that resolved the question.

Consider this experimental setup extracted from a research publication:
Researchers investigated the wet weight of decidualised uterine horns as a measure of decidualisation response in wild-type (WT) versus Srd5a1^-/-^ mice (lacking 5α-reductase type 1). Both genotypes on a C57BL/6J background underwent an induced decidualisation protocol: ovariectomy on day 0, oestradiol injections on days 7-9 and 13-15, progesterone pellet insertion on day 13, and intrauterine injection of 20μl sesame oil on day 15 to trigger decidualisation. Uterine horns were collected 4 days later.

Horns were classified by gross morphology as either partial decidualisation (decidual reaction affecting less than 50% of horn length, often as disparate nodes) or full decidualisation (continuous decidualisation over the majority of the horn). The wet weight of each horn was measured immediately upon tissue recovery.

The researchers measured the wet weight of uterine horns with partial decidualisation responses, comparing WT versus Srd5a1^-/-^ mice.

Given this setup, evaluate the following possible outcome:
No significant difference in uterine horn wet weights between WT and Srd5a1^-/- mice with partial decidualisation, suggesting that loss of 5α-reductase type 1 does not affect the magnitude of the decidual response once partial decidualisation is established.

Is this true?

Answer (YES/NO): NO